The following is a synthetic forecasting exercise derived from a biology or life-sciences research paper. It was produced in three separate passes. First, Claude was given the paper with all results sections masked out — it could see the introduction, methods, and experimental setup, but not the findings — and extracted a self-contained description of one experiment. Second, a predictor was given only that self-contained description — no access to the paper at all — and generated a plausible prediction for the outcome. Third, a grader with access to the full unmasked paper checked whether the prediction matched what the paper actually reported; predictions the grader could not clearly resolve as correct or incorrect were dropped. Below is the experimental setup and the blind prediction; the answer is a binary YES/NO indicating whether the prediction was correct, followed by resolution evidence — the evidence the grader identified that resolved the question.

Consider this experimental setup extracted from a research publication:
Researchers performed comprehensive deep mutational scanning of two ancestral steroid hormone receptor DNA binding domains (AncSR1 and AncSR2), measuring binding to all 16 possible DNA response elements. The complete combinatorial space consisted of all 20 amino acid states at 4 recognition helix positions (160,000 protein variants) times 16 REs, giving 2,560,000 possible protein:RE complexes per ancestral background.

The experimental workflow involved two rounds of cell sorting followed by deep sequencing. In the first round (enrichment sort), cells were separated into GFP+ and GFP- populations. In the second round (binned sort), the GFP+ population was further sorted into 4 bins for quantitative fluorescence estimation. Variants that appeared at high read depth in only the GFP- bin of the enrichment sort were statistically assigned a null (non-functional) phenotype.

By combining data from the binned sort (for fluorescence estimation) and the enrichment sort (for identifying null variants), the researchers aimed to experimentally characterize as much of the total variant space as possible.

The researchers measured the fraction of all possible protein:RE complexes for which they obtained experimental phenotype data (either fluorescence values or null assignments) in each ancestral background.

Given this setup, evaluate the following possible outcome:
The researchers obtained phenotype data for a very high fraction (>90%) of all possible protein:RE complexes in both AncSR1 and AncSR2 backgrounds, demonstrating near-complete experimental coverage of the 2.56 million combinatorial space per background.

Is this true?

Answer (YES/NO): NO